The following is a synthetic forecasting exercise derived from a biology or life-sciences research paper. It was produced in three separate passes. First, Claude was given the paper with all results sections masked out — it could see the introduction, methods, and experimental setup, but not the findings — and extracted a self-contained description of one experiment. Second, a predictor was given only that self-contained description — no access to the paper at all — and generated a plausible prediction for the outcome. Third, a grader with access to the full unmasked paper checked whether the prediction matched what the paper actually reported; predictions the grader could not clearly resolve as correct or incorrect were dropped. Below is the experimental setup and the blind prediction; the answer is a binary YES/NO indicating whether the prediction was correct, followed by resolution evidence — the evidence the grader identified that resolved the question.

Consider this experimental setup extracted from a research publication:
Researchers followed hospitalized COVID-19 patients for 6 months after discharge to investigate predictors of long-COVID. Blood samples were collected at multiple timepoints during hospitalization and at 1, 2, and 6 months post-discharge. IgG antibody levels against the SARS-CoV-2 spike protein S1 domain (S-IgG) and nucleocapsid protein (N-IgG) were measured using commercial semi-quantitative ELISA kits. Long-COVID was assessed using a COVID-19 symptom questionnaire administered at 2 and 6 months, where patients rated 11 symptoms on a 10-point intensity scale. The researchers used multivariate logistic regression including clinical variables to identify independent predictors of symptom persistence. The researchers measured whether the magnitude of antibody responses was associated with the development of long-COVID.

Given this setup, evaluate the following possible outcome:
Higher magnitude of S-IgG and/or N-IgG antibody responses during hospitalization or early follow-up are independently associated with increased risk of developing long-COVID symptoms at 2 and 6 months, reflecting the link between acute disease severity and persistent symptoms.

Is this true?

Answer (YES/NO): NO